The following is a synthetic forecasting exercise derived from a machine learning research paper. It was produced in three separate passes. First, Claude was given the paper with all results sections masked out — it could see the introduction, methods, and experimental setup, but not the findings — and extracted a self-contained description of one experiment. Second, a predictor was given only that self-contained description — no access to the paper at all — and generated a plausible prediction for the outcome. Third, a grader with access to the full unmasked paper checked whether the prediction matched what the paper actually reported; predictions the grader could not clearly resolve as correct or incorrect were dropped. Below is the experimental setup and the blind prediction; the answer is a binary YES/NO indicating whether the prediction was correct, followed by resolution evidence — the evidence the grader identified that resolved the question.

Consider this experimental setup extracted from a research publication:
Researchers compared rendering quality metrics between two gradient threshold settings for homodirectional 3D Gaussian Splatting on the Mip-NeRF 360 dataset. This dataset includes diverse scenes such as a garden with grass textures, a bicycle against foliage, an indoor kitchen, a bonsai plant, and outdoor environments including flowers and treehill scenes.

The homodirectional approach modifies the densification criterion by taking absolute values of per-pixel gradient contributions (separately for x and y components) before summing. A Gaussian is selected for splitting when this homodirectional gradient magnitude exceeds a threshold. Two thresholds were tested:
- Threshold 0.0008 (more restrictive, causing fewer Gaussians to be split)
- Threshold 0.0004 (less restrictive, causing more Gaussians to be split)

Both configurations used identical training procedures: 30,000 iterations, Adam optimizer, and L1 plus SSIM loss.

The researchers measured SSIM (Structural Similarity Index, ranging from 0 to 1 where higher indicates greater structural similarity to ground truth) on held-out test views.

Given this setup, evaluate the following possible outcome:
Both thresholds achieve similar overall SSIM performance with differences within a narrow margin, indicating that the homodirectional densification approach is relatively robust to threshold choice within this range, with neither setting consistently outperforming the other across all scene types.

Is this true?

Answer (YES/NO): NO